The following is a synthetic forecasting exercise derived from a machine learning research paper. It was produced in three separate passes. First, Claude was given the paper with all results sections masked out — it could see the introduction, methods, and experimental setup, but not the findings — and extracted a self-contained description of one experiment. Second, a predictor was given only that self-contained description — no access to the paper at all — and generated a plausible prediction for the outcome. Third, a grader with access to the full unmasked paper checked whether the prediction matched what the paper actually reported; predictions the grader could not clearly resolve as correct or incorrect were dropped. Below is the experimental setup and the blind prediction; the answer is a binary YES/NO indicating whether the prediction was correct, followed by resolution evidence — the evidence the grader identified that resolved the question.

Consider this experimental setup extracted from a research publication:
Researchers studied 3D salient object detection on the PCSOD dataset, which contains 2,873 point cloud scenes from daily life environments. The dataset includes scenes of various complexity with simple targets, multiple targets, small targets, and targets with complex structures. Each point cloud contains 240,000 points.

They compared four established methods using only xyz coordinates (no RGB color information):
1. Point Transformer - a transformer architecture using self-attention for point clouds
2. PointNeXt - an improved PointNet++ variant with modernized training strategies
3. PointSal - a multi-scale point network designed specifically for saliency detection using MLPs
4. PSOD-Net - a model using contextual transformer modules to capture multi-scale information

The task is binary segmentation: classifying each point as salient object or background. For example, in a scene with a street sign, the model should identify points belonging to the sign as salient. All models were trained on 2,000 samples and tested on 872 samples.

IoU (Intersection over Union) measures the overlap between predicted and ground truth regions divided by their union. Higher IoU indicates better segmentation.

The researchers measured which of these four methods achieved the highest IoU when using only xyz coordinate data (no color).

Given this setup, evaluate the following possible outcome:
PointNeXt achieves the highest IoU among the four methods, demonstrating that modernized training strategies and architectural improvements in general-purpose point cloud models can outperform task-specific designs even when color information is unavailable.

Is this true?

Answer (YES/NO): NO